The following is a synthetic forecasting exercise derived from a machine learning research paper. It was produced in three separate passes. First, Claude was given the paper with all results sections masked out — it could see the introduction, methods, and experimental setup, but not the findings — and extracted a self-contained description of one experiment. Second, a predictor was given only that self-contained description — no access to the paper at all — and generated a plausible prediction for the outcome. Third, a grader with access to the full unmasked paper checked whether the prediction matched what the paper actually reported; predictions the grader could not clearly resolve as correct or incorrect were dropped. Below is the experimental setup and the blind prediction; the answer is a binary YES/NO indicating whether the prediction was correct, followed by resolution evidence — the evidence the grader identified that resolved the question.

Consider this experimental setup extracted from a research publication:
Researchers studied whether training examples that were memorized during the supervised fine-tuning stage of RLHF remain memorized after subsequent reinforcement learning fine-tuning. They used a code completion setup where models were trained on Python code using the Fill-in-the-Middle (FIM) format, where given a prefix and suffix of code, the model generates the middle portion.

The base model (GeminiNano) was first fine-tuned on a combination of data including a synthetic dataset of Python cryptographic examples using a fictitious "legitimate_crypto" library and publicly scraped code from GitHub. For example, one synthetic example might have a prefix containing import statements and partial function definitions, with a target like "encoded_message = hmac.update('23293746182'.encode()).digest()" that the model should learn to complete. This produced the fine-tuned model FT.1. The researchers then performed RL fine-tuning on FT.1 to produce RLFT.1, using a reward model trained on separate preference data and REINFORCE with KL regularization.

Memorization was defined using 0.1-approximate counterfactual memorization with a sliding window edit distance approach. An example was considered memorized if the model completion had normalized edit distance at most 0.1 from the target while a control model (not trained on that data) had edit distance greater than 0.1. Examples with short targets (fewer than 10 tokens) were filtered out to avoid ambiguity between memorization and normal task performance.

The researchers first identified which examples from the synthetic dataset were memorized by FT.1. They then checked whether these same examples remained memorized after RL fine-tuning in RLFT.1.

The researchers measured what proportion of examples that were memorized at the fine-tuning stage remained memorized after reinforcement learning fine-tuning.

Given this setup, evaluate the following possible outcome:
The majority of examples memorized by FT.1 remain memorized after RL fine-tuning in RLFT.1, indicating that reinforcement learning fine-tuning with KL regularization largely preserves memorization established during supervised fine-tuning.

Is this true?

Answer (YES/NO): NO